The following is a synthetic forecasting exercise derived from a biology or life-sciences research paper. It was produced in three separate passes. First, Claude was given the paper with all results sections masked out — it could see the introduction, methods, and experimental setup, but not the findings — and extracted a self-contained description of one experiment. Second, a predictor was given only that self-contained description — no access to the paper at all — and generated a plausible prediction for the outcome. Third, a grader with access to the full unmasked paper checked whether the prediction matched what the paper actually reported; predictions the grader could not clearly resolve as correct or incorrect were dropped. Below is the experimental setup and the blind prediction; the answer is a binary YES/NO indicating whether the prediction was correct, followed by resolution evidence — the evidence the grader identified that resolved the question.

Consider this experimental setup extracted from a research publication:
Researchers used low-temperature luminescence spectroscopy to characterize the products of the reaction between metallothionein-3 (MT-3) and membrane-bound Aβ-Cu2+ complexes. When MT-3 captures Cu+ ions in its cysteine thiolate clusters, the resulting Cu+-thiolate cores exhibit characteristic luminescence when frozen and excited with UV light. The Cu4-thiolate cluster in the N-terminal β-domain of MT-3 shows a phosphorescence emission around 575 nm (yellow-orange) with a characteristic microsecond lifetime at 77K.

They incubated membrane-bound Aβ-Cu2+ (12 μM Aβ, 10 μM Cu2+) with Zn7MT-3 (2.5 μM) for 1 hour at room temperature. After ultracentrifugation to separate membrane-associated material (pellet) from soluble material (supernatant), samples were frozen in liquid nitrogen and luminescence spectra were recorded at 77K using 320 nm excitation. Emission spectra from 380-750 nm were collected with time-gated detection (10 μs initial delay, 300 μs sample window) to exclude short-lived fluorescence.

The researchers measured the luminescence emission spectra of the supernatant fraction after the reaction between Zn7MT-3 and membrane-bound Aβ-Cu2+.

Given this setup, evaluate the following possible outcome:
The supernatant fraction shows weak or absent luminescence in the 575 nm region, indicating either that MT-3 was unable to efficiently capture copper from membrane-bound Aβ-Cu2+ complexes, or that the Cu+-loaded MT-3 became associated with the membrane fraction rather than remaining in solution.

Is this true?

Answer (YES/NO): NO